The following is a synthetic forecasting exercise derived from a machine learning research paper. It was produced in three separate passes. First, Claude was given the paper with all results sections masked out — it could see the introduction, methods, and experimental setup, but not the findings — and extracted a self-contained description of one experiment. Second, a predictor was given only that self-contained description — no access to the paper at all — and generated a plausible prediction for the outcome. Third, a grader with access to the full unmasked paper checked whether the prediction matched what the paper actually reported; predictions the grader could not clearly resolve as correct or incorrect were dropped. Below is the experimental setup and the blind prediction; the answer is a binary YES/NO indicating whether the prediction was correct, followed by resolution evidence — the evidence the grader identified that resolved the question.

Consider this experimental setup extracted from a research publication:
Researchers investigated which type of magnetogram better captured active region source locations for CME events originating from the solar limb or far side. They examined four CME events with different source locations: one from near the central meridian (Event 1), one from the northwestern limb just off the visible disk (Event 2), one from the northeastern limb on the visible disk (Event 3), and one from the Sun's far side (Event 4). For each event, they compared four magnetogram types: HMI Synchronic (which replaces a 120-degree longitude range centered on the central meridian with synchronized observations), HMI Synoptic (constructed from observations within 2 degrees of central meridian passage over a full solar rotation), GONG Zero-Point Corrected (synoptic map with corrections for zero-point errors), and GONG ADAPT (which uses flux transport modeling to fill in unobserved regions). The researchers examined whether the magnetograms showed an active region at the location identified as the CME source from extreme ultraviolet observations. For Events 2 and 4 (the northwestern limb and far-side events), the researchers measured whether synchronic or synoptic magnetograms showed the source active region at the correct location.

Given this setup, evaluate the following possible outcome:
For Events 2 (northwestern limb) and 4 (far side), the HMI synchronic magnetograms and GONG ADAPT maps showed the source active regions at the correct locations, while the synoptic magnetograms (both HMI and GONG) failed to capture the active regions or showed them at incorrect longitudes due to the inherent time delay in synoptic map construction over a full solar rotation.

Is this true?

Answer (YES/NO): NO